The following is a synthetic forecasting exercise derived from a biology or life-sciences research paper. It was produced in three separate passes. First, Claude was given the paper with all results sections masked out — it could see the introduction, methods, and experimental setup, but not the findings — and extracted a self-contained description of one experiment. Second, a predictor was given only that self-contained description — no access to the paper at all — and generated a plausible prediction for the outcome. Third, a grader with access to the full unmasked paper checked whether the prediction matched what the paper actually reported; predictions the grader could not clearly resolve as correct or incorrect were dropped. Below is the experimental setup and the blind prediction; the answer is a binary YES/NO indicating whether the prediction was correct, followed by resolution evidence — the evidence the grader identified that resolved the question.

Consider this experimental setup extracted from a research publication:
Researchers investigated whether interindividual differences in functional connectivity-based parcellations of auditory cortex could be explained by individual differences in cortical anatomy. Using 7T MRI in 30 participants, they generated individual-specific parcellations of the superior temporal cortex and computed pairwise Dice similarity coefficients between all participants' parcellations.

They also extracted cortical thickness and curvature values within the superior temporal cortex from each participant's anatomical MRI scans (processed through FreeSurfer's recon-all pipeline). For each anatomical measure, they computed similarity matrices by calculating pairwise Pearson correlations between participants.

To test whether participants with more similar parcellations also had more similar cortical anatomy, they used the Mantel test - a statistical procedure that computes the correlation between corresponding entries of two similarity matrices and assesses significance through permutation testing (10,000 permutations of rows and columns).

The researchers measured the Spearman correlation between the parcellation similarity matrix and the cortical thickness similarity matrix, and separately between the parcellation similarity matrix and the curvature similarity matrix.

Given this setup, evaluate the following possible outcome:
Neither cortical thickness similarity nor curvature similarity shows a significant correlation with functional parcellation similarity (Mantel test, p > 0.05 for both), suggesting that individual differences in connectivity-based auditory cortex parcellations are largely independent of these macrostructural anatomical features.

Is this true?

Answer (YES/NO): YES